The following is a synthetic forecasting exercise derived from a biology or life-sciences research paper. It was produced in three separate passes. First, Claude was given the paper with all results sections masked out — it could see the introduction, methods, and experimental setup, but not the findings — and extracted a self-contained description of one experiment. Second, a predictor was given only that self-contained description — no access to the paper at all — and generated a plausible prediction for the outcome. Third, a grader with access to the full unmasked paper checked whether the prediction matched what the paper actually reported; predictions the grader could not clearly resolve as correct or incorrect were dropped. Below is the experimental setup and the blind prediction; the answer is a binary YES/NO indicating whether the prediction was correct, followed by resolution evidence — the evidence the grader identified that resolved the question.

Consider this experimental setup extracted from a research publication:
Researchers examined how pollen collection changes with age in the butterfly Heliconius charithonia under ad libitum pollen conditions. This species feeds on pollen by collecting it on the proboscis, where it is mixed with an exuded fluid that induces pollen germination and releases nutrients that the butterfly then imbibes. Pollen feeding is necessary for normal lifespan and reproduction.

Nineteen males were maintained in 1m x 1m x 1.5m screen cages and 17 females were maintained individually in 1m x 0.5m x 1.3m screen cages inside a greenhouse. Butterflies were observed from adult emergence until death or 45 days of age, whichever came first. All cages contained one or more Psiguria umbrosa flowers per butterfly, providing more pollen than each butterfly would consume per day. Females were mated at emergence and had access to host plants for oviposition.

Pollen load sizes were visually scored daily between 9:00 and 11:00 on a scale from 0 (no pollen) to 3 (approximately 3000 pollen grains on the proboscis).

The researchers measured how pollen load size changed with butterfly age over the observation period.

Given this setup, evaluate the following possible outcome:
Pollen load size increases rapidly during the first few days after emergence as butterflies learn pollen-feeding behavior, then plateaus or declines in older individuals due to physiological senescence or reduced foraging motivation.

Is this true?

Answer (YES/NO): NO